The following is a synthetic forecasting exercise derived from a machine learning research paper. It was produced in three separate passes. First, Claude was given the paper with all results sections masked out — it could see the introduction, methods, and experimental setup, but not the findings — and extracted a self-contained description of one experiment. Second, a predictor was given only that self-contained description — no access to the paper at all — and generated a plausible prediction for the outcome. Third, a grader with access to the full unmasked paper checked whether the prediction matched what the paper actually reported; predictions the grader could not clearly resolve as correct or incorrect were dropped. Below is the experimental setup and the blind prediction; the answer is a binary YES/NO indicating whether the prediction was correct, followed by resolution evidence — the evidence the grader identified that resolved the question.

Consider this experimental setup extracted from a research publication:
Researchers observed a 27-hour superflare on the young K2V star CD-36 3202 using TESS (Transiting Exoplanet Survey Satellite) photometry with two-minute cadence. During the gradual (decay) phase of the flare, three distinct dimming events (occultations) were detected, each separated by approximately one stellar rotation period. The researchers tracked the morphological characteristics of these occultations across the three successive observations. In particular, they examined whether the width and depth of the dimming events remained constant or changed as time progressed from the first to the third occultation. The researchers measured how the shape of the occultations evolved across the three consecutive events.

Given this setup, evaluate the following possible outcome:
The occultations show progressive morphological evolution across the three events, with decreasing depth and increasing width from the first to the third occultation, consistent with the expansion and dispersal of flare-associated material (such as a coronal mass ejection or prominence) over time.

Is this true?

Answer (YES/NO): NO